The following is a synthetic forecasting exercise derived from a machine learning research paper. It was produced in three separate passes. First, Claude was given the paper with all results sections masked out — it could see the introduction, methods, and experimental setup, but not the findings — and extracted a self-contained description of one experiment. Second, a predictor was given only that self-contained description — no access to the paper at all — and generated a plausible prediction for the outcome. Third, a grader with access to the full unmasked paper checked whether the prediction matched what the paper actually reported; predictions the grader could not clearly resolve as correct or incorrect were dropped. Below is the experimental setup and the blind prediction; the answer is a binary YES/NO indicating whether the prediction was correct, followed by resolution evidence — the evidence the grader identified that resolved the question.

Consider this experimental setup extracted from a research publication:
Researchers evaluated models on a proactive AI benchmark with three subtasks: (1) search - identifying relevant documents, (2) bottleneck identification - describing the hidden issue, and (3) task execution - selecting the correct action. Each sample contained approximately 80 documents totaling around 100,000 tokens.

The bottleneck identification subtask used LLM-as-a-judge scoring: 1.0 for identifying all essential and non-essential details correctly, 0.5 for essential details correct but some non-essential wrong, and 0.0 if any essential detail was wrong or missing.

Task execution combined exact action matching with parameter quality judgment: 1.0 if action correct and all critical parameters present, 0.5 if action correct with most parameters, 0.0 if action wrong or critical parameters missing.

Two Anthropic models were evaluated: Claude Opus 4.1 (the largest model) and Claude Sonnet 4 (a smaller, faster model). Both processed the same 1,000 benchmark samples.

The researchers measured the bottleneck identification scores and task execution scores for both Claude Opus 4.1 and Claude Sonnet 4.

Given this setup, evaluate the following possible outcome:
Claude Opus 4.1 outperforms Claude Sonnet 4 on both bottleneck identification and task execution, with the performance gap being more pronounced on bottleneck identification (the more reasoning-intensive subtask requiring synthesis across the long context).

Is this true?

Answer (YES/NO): NO